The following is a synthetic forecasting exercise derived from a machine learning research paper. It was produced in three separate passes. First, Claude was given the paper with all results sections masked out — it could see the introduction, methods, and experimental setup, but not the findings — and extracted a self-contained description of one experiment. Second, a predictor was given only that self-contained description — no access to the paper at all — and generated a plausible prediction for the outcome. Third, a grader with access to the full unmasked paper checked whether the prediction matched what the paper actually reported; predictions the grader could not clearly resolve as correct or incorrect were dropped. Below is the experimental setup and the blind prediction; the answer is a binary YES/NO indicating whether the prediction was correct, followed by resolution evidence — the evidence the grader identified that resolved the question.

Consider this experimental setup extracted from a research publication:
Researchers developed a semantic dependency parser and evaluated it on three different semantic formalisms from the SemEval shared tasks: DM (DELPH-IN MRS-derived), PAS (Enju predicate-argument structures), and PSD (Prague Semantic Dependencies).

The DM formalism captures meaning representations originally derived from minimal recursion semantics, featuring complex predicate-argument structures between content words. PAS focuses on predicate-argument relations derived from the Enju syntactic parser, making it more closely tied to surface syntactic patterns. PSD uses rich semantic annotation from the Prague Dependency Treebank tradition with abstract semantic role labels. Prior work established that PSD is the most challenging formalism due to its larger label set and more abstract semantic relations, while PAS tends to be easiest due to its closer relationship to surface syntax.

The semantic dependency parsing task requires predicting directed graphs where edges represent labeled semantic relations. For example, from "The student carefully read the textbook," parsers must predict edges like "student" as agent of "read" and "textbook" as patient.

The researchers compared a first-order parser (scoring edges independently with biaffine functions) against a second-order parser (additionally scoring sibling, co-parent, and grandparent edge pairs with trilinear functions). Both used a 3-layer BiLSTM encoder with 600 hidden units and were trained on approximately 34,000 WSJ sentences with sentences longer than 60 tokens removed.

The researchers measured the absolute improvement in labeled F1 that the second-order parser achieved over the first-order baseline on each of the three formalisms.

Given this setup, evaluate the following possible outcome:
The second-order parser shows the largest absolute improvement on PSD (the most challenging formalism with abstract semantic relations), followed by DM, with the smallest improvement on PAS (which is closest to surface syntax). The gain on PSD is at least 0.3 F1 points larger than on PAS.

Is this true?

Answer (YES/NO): NO